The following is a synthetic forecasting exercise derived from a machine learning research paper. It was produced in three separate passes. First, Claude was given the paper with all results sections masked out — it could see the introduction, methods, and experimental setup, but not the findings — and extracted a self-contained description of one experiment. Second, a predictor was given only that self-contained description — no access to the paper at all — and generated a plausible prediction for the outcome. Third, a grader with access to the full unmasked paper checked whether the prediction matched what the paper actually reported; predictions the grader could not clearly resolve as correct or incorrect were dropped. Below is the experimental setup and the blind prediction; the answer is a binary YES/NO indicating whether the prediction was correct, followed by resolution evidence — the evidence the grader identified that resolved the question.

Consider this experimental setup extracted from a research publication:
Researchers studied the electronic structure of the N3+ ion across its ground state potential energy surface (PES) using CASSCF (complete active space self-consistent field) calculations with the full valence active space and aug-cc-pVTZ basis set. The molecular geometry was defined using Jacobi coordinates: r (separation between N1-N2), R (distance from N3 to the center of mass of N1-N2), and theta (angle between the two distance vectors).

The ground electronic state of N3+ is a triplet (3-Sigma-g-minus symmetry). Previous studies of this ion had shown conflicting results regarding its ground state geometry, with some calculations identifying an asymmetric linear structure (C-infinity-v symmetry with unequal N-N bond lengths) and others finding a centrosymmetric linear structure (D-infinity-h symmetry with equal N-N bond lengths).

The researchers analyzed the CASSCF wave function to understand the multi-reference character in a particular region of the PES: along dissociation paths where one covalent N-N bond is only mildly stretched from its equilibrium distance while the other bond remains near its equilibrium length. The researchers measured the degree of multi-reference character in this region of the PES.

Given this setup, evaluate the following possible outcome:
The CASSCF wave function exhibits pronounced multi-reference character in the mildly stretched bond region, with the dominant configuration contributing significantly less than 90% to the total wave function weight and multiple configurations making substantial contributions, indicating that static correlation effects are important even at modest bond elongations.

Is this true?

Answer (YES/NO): NO